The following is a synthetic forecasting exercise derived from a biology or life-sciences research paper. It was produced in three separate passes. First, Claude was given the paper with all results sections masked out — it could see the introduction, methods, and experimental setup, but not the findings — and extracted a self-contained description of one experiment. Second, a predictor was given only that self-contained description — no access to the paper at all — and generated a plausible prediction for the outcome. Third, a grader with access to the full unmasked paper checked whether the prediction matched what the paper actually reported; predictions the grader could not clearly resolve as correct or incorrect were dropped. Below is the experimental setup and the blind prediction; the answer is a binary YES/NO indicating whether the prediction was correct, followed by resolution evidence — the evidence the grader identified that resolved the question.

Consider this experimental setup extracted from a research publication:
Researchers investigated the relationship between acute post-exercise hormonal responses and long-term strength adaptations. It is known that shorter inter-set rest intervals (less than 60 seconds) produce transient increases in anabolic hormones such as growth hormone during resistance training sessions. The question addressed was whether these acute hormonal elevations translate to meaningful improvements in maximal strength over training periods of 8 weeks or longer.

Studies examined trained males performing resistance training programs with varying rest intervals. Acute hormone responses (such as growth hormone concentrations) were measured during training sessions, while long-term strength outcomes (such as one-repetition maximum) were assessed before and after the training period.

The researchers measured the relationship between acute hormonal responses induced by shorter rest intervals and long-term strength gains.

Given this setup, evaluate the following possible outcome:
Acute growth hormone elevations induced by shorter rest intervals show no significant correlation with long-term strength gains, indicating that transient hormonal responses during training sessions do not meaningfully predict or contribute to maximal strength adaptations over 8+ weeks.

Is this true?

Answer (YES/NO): YES